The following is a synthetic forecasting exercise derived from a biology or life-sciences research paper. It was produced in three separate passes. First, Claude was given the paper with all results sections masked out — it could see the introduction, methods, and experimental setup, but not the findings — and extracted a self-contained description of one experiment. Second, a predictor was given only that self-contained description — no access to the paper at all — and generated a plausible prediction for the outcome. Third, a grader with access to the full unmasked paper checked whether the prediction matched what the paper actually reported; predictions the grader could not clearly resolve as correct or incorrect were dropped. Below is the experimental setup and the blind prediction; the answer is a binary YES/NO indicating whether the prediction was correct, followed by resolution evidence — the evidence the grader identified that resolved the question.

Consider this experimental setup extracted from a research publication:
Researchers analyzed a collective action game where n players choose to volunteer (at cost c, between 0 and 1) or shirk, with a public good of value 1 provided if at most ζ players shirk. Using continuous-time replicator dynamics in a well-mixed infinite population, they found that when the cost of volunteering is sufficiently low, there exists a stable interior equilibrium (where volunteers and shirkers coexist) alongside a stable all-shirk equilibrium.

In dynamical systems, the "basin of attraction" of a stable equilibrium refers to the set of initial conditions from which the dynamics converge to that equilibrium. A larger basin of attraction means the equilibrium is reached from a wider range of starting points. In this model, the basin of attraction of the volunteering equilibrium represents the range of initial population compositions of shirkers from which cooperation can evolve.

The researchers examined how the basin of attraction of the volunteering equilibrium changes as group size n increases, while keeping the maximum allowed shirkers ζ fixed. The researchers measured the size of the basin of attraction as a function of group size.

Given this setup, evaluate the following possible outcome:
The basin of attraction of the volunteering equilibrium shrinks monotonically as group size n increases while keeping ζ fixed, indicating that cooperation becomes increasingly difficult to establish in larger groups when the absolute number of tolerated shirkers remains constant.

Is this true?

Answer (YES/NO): YES